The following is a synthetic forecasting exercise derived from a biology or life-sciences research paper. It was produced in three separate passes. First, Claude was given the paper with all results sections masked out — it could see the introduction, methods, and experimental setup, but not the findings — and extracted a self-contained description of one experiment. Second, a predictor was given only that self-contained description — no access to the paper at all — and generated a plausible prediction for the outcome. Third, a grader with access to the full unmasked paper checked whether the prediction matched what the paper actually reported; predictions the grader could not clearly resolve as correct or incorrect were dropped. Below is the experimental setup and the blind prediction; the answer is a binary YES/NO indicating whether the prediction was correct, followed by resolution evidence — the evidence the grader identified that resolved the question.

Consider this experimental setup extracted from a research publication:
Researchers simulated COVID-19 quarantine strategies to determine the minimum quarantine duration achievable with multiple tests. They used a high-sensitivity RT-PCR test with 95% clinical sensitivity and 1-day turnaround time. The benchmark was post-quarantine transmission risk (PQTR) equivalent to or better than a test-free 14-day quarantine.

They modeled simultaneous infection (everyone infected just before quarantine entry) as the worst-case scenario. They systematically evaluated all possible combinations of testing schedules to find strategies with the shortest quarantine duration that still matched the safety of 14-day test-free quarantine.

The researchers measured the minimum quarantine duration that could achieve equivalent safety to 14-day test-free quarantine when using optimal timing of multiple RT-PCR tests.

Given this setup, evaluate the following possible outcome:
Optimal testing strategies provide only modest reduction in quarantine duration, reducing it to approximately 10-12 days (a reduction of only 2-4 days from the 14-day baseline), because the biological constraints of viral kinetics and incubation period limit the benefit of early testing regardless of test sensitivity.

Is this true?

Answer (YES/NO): NO